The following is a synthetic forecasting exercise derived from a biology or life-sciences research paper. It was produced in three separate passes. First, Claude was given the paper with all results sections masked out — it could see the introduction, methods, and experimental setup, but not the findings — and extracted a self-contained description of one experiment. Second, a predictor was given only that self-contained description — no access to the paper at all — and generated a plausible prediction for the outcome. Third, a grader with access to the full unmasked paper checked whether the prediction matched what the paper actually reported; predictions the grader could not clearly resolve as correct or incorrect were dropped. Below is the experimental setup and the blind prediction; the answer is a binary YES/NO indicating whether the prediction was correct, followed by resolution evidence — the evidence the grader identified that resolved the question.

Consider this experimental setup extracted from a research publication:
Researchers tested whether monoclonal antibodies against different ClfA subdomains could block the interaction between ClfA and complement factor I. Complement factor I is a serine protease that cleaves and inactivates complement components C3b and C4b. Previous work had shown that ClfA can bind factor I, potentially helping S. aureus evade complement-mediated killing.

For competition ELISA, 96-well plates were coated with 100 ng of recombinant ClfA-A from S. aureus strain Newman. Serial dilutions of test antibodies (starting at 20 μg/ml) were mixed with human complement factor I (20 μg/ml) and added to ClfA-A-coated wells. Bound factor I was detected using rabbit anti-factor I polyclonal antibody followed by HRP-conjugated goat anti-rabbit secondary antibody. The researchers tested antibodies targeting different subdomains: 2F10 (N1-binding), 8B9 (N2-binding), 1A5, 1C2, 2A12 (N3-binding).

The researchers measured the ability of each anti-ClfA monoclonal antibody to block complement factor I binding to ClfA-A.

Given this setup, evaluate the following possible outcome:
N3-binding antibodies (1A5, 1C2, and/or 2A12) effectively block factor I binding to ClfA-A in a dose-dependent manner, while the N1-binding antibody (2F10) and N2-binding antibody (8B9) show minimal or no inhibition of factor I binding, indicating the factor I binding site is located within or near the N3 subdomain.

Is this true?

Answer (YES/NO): NO